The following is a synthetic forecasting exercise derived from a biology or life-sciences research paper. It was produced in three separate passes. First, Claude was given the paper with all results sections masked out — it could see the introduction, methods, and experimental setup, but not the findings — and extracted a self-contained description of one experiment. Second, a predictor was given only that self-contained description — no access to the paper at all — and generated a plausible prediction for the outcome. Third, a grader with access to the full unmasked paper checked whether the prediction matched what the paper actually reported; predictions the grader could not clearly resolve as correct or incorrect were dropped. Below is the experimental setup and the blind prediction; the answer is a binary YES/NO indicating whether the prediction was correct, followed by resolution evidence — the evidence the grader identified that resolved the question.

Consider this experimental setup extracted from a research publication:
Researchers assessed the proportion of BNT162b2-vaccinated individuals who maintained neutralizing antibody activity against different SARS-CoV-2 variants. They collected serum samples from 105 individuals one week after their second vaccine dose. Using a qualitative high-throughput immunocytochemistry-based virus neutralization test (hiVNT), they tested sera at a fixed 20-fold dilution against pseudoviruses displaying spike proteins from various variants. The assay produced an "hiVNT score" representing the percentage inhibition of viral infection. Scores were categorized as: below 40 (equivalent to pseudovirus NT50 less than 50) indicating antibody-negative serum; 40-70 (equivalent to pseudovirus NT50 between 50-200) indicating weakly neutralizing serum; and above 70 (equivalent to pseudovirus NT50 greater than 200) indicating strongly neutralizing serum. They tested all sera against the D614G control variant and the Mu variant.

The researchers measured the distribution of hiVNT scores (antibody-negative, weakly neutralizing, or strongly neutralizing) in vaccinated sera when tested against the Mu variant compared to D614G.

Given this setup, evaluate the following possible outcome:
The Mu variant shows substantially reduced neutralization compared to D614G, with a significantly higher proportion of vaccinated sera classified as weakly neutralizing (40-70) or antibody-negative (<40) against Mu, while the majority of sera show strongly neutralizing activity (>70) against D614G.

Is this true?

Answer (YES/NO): YES